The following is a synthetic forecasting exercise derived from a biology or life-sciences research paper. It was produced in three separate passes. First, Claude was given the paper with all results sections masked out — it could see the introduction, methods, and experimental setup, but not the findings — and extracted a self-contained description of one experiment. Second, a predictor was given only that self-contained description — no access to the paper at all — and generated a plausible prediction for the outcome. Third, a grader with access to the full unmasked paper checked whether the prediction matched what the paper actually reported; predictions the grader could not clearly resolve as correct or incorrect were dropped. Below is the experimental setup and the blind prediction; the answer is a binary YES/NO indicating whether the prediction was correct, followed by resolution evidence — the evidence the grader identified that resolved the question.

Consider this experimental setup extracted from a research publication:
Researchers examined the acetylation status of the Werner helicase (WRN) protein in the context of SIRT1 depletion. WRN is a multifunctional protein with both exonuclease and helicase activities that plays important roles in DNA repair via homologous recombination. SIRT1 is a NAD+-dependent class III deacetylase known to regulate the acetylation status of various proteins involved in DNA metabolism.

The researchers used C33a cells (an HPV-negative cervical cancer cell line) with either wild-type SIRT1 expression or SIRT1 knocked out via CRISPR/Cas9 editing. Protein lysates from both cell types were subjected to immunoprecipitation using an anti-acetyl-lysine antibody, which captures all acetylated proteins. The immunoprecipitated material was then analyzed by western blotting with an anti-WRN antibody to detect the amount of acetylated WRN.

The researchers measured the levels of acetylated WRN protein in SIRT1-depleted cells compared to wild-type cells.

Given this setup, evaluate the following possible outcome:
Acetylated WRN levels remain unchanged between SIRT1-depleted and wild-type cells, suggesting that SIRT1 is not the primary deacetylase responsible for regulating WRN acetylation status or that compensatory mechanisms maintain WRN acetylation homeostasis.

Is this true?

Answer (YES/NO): NO